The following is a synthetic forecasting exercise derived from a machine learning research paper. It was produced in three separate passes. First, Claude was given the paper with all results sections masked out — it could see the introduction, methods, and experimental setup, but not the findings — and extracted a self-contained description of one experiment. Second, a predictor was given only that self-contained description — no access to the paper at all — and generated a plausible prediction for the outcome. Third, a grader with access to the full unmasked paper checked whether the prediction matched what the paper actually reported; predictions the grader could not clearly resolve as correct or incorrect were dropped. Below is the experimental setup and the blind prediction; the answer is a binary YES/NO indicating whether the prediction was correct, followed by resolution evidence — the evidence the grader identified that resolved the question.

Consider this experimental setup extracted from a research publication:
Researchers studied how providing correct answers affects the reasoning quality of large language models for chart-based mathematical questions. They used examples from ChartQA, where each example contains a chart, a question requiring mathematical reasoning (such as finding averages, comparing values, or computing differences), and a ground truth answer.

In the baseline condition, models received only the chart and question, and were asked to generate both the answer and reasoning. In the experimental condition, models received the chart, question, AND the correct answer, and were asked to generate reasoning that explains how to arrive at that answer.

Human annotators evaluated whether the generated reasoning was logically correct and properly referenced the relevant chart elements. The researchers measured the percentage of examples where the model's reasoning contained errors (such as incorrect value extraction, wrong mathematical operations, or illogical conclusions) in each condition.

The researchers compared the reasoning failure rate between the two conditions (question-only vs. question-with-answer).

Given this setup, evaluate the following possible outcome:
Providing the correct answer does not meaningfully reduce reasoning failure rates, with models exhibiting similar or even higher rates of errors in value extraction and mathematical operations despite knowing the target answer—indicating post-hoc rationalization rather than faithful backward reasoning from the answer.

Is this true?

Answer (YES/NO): NO